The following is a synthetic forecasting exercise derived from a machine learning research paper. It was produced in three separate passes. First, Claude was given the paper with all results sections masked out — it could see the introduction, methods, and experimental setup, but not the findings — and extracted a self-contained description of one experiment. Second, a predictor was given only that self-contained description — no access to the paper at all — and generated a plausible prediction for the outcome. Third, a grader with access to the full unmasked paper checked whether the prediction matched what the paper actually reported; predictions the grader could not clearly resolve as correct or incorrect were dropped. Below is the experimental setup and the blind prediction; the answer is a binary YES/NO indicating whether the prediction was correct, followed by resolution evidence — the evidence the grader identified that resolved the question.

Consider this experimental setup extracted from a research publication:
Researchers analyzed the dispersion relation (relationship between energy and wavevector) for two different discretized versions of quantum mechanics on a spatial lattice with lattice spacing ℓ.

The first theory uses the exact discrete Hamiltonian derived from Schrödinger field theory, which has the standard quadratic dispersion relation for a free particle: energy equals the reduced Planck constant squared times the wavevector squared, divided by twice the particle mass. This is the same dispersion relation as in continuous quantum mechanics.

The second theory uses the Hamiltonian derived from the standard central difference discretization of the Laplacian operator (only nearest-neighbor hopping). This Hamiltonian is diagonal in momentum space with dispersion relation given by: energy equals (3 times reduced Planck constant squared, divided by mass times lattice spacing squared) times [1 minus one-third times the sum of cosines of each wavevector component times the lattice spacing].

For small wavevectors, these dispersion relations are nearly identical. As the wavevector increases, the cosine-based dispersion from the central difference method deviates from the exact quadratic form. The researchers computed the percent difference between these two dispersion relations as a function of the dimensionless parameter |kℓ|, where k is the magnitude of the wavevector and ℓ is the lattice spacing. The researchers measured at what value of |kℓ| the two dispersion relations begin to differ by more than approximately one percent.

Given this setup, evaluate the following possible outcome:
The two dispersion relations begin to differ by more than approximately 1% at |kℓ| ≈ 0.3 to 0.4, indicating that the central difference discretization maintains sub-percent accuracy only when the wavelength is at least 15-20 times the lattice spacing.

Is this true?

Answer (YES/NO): YES